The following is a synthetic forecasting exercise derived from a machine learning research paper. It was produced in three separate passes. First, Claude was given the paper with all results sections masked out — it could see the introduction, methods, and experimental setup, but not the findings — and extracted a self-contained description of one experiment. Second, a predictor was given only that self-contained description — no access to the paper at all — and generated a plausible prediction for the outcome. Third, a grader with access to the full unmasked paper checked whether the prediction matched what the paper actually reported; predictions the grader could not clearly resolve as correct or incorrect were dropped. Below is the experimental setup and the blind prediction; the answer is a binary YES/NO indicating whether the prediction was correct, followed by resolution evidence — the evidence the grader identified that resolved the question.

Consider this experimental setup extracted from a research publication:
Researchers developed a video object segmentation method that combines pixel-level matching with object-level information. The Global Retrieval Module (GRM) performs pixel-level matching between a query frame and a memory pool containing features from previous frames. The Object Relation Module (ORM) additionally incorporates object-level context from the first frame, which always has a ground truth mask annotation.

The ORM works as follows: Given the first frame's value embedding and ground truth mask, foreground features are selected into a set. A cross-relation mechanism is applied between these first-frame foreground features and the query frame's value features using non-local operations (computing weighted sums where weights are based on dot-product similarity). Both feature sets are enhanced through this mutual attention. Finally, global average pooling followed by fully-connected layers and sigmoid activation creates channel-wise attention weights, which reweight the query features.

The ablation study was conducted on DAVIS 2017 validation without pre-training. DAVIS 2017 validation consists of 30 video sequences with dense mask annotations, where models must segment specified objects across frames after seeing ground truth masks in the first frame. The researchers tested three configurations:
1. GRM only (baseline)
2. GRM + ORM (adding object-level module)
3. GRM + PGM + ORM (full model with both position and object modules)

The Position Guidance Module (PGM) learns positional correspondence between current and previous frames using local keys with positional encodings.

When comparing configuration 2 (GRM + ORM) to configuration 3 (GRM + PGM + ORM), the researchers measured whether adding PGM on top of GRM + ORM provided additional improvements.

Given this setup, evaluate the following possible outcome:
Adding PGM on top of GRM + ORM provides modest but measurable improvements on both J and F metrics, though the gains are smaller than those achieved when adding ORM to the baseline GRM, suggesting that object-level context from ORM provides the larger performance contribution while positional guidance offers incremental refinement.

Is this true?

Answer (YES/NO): YES